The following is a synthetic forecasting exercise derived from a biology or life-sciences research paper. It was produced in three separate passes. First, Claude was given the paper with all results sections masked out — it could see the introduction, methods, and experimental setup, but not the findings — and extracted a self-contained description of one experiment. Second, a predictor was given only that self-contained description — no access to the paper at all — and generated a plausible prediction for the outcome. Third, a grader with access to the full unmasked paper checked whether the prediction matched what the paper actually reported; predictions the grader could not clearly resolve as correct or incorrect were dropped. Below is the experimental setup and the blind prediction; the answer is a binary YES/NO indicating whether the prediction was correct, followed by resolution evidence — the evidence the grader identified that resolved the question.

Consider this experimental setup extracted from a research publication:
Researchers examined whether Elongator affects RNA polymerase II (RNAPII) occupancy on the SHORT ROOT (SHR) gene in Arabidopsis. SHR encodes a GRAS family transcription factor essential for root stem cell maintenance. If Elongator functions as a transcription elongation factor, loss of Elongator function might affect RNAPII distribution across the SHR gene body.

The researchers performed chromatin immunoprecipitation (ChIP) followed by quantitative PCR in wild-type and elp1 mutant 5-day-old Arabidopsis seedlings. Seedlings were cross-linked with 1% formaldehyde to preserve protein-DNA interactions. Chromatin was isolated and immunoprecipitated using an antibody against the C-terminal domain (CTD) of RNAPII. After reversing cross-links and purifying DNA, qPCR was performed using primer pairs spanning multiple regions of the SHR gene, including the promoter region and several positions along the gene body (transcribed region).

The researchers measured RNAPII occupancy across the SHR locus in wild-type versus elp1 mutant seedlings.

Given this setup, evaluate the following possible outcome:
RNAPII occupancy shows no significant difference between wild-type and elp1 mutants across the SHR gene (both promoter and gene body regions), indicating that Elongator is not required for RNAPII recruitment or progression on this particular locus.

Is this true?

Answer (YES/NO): NO